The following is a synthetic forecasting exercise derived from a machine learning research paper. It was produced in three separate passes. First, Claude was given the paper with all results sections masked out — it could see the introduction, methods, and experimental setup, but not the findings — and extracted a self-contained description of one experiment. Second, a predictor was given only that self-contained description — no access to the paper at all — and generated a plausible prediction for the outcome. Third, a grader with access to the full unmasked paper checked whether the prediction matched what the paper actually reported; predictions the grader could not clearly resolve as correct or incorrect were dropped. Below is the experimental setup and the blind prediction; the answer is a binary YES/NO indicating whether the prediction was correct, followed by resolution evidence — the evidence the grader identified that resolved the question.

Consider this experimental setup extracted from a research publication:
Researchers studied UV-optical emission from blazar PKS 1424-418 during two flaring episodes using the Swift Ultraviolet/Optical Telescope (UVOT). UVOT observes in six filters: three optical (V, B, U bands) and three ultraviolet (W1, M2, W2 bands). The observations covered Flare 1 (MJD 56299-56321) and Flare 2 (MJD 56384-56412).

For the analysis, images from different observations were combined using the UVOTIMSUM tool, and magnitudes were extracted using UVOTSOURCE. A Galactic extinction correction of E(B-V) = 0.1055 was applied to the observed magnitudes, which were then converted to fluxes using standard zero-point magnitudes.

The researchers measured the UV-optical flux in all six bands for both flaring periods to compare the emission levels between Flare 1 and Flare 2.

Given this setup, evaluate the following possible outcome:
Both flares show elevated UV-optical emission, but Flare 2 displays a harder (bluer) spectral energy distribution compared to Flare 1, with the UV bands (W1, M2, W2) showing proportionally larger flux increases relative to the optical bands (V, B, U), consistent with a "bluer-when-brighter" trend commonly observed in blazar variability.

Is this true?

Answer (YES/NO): NO